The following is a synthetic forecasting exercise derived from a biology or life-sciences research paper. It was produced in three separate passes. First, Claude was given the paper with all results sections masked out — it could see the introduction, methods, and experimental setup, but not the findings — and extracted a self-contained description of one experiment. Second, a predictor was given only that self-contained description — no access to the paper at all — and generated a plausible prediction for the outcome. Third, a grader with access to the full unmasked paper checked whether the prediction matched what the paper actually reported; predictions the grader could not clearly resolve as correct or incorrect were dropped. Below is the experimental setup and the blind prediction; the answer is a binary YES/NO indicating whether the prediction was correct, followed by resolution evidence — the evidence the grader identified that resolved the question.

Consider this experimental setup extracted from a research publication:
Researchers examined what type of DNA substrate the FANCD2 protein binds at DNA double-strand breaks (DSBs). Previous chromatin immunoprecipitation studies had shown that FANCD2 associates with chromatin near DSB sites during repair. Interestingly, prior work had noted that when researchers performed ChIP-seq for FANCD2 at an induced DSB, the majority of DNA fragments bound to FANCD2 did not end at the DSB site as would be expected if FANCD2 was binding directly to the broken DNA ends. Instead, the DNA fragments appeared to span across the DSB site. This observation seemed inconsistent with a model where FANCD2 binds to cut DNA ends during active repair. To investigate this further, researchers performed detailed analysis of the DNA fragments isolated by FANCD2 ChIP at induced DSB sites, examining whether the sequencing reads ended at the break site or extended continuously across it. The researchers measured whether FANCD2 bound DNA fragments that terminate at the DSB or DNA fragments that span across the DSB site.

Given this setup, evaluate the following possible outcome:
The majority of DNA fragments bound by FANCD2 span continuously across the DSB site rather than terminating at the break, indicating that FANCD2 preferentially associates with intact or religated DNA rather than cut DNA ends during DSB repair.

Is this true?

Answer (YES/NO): YES